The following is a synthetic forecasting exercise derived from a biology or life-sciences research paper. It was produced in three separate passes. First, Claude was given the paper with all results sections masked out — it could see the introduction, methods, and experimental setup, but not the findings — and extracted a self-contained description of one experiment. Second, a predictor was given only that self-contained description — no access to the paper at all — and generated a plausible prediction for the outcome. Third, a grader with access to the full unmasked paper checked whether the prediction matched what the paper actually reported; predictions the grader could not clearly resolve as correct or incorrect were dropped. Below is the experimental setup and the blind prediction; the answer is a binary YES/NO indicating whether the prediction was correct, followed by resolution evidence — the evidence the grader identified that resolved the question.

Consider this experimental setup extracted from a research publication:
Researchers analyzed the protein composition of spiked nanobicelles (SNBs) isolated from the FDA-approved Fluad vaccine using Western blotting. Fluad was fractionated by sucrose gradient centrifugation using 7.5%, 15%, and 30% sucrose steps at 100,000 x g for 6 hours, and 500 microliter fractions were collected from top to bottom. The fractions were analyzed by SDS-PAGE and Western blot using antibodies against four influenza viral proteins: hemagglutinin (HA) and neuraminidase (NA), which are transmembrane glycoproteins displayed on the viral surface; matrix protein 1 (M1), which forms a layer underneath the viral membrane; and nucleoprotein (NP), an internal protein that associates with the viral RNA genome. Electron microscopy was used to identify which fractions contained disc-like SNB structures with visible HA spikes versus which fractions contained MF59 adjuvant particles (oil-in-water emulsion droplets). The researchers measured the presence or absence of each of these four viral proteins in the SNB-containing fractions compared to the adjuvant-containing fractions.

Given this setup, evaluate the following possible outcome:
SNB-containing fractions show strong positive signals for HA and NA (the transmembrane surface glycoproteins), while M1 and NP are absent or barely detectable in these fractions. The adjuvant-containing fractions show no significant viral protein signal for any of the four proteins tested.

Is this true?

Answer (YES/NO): NO